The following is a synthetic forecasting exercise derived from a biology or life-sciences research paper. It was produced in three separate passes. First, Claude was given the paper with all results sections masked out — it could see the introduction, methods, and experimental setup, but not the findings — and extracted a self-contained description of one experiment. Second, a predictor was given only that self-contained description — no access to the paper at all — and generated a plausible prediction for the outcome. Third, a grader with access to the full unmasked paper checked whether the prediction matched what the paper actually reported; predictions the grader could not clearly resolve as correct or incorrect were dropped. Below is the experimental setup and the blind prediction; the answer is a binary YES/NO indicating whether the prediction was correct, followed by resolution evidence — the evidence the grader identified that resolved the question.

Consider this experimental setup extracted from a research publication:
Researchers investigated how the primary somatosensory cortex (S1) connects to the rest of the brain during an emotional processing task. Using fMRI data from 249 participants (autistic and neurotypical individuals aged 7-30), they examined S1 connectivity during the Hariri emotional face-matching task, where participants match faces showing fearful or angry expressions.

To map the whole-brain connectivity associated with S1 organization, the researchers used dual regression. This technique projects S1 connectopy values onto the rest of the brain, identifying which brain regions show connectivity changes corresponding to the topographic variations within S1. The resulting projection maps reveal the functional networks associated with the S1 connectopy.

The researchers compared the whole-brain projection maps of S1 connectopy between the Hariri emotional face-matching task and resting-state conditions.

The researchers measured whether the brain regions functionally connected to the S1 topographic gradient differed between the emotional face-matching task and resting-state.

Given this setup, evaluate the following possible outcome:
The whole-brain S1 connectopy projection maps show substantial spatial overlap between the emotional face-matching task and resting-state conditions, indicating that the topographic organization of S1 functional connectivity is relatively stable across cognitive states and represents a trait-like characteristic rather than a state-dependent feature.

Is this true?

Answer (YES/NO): NO